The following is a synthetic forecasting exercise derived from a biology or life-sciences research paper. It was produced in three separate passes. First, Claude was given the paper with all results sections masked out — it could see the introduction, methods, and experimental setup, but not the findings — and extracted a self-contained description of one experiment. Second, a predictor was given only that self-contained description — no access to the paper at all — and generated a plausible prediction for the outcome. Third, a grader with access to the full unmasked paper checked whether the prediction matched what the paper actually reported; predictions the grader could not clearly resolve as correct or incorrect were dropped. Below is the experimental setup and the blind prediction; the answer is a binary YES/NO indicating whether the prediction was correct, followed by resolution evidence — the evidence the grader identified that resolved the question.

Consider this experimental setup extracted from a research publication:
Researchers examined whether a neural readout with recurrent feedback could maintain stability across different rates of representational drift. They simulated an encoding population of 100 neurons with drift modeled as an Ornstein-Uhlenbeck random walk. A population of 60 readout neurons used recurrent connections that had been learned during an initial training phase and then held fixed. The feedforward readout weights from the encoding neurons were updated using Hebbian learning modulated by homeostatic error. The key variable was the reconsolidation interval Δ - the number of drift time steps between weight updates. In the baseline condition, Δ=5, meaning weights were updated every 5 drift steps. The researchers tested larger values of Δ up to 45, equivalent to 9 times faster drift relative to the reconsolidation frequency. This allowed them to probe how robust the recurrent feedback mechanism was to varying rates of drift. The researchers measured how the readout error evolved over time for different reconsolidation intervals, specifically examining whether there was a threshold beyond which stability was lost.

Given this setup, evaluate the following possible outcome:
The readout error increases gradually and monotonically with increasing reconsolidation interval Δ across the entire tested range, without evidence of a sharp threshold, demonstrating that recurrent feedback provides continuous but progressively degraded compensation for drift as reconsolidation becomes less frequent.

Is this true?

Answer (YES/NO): NO